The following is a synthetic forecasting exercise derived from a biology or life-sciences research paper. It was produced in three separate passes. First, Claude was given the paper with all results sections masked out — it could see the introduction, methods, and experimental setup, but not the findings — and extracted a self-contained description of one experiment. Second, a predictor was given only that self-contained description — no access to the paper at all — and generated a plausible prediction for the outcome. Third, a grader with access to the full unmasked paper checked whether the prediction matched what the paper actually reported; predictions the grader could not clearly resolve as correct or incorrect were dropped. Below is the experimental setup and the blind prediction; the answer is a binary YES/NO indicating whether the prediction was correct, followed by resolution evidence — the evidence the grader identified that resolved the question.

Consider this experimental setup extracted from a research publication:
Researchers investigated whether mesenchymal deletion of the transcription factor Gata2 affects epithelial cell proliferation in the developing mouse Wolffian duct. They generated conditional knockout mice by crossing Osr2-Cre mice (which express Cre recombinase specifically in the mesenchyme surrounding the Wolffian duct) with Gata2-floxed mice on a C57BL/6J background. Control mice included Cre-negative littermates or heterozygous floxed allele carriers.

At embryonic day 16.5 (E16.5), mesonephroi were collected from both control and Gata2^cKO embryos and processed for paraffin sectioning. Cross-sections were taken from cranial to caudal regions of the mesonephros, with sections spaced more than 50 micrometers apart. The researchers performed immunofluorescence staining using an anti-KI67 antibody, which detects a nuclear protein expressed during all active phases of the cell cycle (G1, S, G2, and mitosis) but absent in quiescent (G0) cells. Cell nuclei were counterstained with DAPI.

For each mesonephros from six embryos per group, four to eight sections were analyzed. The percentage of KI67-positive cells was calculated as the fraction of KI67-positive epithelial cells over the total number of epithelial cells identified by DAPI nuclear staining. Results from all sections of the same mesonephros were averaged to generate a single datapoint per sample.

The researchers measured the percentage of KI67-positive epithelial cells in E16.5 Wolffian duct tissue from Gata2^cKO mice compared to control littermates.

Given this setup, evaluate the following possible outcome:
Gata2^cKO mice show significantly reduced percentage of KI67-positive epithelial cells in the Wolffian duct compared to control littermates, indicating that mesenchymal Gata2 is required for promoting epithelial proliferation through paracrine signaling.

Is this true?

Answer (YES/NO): YES